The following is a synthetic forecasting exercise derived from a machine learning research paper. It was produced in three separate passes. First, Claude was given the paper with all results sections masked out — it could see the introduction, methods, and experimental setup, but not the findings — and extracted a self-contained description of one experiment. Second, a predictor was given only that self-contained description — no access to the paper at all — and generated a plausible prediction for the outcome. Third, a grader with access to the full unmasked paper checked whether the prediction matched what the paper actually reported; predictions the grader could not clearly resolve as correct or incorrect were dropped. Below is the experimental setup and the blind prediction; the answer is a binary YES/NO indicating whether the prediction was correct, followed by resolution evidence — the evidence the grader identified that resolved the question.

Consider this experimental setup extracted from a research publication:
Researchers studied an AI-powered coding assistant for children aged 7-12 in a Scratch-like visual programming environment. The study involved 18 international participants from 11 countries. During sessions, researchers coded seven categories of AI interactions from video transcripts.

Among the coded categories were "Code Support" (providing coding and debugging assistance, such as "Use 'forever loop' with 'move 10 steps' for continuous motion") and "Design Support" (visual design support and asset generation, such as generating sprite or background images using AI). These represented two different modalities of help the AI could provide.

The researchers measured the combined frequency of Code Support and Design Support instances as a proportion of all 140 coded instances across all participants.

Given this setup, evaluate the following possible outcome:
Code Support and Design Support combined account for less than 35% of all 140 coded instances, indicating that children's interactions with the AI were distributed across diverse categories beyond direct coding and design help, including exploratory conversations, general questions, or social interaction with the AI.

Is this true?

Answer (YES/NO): NO